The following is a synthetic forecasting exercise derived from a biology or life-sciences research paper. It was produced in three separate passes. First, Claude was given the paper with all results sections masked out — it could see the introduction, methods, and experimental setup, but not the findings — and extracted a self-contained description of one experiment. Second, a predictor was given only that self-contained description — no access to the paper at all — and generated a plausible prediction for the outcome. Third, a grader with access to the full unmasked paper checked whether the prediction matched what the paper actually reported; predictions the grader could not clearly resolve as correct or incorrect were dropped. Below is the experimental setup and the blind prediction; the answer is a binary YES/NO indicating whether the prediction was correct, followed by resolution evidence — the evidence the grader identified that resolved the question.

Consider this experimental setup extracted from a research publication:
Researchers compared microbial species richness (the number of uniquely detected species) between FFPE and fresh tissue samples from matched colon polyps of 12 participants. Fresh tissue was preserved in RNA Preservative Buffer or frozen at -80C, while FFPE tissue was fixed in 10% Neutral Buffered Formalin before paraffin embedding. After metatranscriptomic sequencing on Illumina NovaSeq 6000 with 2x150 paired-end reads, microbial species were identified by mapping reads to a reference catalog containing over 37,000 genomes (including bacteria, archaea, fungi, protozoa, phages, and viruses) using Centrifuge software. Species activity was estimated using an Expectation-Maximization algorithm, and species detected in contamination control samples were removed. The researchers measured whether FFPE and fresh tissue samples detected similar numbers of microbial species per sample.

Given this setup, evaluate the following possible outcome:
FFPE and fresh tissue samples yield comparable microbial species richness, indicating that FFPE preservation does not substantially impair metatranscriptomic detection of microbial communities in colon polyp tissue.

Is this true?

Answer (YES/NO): YES